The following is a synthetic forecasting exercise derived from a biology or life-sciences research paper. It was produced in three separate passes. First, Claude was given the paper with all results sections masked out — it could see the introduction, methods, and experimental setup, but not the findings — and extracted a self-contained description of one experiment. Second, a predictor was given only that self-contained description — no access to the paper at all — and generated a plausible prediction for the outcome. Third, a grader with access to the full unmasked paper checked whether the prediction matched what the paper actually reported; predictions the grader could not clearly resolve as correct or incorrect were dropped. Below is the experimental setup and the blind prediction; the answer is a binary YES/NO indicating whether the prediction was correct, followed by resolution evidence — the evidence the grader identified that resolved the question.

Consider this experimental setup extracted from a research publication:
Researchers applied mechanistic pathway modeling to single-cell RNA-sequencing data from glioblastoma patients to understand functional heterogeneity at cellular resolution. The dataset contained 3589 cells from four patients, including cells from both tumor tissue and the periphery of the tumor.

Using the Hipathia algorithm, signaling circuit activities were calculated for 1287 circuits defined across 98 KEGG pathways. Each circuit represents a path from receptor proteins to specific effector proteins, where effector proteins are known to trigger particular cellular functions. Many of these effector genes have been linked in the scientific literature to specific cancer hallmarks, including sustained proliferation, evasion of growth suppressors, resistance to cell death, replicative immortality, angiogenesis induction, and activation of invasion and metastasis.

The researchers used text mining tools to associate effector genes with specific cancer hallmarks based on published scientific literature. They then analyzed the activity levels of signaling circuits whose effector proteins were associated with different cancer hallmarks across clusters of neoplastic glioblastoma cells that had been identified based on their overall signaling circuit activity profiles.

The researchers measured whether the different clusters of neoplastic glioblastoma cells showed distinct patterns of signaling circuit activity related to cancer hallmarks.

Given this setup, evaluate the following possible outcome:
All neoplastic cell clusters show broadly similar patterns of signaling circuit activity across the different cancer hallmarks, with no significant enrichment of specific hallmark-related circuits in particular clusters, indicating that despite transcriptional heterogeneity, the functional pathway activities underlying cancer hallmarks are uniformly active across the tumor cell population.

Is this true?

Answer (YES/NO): NO